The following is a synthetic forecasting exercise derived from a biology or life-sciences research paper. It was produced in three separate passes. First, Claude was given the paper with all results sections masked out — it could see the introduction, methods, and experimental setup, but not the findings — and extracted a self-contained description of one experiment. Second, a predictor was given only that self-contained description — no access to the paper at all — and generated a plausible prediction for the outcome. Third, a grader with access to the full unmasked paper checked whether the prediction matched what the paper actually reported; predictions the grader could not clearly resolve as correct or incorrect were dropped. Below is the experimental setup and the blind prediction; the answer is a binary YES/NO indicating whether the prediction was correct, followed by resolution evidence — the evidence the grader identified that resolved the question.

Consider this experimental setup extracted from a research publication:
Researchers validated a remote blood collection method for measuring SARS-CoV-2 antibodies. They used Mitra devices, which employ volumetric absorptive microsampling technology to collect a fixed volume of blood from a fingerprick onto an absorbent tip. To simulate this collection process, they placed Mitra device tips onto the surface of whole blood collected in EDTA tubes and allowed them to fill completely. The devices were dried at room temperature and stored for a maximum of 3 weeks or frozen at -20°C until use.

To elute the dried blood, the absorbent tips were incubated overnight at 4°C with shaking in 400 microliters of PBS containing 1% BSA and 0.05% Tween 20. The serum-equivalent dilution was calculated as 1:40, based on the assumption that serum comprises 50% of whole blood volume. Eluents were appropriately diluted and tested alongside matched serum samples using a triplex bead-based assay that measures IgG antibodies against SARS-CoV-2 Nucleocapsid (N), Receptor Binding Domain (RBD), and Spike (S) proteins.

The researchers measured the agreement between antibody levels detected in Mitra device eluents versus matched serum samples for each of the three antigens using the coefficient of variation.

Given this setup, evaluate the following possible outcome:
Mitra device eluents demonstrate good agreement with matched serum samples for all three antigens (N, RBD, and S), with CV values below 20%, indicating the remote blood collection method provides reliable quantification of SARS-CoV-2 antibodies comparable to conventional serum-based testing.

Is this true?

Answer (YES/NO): YES